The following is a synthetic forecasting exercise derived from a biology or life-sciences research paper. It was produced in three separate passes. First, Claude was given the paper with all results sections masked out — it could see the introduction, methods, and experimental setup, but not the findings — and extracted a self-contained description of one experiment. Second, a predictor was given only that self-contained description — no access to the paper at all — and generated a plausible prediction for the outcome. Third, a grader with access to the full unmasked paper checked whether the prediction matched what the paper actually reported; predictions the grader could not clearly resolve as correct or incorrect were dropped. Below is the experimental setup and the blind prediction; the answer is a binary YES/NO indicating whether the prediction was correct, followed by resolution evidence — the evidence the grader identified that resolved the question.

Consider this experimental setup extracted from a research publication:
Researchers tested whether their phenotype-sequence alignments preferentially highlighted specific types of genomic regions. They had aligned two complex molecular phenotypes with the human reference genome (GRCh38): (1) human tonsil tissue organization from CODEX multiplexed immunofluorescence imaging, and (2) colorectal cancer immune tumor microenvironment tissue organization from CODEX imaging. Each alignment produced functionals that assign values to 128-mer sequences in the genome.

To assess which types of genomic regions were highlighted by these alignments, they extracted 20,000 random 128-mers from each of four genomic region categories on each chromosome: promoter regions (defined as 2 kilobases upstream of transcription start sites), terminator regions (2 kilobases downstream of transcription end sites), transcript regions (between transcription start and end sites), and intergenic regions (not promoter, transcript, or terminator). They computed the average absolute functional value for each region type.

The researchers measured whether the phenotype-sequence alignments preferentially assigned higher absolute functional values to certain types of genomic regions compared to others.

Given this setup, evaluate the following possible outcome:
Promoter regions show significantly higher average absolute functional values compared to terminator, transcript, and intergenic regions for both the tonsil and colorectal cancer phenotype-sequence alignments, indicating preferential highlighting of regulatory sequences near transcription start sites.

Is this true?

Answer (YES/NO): NO